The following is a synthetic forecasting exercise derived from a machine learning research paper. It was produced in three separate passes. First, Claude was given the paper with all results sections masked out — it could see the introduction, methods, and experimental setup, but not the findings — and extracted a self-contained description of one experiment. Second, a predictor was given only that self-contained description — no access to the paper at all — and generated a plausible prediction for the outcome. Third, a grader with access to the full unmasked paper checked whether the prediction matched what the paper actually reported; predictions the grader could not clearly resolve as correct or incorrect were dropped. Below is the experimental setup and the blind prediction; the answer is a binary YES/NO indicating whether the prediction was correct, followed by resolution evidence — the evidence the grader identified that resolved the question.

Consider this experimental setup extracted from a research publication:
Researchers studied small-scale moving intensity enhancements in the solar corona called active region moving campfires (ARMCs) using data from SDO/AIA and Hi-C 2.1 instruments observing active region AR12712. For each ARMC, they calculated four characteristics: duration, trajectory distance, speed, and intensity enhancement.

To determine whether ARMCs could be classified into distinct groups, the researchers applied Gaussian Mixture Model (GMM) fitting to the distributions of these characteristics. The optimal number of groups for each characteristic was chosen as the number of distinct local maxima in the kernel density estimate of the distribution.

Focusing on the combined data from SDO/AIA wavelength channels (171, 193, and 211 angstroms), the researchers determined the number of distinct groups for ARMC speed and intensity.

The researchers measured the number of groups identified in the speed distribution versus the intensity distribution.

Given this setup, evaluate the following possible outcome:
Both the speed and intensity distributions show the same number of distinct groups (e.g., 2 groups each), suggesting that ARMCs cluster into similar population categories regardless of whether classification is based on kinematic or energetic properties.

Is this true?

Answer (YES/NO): NO